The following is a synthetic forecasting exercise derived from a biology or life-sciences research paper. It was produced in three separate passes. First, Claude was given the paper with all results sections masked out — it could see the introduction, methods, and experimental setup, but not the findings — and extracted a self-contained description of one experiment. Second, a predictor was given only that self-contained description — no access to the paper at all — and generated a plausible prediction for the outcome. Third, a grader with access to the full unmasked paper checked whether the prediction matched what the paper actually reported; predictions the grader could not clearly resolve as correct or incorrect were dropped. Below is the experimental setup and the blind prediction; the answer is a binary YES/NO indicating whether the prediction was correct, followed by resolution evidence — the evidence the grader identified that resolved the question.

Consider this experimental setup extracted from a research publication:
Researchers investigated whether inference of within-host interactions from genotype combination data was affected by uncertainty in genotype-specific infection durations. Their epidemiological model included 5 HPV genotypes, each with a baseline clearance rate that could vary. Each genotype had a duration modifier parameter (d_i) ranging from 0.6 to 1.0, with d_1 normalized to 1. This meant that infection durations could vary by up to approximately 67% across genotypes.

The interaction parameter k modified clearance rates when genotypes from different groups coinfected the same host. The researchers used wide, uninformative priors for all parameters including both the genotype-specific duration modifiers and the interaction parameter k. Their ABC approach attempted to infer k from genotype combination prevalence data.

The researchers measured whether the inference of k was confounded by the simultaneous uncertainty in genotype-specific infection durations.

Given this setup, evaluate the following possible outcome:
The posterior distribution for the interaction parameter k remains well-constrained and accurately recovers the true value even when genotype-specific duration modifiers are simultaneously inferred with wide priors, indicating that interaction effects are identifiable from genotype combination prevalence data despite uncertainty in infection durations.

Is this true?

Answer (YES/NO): YES